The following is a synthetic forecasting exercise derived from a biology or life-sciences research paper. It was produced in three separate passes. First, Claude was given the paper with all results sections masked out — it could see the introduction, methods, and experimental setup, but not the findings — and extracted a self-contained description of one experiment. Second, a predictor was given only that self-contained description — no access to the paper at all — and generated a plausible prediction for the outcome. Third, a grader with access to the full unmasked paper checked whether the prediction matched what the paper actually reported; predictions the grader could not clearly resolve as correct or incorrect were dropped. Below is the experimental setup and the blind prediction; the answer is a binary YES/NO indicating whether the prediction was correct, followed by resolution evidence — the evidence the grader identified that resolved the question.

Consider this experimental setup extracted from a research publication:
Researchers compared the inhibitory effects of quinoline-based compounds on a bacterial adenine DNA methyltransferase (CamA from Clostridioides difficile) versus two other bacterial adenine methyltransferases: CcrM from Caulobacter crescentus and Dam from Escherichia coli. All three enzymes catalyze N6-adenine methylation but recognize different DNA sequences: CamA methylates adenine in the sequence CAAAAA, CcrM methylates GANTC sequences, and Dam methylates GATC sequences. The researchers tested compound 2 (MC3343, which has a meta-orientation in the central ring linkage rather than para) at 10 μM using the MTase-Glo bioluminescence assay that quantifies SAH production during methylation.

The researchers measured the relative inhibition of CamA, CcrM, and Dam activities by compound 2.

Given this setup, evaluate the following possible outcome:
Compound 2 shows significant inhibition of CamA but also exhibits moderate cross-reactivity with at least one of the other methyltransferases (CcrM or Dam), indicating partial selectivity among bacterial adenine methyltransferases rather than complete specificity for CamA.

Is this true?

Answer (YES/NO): NO